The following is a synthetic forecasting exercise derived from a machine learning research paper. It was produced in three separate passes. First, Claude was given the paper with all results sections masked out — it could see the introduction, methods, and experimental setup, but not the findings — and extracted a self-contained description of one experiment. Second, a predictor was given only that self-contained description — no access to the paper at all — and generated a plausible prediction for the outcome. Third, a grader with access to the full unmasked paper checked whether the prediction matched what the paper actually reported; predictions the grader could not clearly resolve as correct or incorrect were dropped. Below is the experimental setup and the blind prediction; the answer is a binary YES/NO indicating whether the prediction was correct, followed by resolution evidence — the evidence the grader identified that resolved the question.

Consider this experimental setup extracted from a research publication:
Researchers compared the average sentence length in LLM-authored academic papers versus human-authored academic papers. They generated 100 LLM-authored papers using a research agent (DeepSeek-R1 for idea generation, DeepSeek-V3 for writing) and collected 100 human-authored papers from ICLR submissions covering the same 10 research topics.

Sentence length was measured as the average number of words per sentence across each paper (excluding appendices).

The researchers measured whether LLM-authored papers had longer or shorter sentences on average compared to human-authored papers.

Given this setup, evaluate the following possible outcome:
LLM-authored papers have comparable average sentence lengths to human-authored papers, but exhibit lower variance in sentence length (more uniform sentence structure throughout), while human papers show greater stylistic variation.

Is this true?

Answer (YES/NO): NO